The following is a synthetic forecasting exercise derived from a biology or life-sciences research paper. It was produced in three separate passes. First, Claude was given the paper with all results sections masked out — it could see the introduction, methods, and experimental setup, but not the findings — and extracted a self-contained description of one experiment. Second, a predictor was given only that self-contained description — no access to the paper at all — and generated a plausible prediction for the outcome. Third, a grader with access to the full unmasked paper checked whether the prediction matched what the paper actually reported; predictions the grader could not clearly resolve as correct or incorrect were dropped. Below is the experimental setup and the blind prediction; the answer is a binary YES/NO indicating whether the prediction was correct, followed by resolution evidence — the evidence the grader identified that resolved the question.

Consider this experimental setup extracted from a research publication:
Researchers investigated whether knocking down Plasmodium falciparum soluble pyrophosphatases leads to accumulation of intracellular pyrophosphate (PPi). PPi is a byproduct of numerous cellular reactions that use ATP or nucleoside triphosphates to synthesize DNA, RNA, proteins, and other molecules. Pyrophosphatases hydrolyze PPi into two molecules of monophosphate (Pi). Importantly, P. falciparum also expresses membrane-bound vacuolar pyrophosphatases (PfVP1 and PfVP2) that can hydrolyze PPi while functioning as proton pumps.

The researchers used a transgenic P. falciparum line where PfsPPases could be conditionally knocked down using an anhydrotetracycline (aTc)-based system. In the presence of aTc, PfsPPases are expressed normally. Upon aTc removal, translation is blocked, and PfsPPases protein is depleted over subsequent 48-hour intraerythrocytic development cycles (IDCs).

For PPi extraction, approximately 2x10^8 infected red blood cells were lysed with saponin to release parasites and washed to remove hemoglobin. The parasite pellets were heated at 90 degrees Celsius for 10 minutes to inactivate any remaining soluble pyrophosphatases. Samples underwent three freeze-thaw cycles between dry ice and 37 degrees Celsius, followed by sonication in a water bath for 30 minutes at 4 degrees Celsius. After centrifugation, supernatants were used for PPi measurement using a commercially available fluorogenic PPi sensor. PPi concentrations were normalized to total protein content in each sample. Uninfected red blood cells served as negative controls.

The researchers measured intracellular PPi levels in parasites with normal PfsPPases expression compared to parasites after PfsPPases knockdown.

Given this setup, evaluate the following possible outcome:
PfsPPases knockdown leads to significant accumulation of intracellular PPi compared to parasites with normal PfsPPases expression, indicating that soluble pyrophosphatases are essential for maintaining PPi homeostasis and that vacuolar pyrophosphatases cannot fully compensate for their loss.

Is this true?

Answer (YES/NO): YES